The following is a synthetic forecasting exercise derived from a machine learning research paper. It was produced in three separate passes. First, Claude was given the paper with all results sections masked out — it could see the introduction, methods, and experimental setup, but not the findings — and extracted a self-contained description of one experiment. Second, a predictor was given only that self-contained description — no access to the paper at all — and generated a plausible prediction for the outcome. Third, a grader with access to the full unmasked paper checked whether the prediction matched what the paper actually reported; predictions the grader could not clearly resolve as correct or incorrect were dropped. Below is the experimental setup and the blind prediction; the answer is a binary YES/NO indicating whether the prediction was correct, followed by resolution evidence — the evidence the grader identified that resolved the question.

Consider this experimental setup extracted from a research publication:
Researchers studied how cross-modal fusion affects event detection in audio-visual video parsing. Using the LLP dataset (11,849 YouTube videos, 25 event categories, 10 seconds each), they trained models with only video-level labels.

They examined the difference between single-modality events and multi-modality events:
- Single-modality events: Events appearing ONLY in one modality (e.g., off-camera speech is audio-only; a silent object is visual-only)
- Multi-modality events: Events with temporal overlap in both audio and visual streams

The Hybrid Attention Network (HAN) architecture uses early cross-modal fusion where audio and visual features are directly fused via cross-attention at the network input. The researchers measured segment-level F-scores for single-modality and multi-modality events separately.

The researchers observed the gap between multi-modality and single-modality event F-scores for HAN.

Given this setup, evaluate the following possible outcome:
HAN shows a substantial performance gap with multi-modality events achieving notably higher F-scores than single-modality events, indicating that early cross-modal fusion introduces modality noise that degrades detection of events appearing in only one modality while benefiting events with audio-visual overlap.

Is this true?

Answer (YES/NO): YES